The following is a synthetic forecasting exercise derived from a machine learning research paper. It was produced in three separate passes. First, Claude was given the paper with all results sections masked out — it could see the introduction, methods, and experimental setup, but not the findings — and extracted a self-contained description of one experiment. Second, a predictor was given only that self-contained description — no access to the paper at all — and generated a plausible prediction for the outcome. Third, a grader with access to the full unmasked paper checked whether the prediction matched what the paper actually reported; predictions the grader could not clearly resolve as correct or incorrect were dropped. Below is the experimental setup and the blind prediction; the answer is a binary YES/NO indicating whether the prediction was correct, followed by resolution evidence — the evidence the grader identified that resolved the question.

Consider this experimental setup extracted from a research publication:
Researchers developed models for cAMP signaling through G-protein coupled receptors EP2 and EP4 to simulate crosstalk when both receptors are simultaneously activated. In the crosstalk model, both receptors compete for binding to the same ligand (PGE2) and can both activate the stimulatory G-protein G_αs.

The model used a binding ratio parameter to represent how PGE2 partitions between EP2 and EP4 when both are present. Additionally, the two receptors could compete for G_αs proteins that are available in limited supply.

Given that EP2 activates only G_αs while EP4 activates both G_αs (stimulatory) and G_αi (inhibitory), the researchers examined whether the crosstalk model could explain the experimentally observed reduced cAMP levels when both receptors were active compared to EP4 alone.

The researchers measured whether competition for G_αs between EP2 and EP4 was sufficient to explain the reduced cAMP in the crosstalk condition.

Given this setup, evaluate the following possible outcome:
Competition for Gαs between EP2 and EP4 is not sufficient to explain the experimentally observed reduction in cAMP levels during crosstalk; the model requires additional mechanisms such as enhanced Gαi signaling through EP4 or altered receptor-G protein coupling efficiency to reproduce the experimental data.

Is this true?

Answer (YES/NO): YES